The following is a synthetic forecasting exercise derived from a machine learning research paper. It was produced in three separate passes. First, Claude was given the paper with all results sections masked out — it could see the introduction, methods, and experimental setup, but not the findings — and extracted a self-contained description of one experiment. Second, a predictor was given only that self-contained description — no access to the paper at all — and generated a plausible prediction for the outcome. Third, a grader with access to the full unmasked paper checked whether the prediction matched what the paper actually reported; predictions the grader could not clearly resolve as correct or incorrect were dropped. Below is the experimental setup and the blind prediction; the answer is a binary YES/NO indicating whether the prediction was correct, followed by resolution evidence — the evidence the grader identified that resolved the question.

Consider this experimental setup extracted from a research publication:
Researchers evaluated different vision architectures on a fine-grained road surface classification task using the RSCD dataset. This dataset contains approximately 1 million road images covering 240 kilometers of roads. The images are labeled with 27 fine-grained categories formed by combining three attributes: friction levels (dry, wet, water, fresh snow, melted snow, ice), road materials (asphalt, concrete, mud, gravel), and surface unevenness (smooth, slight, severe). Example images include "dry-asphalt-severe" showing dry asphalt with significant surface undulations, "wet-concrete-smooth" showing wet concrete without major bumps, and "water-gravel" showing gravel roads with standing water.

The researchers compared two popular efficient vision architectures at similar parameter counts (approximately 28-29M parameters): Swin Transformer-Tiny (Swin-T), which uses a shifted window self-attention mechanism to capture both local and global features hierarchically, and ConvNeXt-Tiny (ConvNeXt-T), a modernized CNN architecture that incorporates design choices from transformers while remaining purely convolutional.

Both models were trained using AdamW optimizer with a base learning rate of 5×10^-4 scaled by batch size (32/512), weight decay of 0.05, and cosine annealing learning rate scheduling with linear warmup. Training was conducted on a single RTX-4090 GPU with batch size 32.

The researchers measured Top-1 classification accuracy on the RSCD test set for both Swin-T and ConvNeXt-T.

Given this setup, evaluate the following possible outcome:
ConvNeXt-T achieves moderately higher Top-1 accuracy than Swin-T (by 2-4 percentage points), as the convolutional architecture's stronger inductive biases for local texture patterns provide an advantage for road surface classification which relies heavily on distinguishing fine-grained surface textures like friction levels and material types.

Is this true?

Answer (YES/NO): NO